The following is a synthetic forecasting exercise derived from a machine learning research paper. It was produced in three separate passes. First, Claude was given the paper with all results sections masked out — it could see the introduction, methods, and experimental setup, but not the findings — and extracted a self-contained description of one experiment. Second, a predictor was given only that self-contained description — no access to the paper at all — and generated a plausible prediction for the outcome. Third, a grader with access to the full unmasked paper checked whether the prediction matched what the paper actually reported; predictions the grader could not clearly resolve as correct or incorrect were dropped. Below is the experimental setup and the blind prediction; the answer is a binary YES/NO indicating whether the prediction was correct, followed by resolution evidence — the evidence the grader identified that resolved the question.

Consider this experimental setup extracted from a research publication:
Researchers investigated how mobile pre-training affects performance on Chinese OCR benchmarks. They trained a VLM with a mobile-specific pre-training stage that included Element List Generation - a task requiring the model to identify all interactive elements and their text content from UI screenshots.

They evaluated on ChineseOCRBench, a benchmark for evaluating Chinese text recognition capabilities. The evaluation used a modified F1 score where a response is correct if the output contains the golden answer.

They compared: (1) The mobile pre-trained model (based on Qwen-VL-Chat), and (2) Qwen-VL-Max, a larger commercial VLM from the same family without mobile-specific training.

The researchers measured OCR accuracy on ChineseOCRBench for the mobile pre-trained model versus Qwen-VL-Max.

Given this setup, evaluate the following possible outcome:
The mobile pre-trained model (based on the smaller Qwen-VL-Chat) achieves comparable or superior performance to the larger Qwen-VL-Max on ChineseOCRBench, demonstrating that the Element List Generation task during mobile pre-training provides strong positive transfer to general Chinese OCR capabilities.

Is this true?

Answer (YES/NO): NO